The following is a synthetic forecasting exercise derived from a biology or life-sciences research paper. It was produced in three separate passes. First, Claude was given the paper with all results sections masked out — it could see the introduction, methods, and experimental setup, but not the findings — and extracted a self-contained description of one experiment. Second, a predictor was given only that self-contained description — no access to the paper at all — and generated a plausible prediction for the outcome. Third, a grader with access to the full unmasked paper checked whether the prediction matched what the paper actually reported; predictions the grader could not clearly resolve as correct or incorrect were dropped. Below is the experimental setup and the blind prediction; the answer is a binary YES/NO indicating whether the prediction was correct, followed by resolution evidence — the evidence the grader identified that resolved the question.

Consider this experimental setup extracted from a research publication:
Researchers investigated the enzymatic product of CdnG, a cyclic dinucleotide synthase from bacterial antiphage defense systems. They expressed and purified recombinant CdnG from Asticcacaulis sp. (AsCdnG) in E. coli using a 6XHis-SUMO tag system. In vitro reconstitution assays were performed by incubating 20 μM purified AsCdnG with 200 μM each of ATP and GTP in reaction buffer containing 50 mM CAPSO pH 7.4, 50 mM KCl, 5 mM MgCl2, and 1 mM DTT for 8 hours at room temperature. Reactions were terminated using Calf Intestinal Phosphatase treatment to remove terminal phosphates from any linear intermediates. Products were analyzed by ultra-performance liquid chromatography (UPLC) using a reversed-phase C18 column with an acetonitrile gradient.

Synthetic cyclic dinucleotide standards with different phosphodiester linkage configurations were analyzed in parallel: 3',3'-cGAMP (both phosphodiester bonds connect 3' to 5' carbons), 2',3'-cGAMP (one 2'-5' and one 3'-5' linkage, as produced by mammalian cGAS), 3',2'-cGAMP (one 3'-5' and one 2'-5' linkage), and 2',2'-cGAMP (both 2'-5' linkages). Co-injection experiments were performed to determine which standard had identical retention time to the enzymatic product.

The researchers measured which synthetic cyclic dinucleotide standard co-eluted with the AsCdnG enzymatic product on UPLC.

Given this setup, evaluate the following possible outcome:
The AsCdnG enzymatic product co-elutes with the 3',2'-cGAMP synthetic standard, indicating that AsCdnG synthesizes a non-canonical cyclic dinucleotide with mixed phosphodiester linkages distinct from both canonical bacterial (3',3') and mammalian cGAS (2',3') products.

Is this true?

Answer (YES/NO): YES